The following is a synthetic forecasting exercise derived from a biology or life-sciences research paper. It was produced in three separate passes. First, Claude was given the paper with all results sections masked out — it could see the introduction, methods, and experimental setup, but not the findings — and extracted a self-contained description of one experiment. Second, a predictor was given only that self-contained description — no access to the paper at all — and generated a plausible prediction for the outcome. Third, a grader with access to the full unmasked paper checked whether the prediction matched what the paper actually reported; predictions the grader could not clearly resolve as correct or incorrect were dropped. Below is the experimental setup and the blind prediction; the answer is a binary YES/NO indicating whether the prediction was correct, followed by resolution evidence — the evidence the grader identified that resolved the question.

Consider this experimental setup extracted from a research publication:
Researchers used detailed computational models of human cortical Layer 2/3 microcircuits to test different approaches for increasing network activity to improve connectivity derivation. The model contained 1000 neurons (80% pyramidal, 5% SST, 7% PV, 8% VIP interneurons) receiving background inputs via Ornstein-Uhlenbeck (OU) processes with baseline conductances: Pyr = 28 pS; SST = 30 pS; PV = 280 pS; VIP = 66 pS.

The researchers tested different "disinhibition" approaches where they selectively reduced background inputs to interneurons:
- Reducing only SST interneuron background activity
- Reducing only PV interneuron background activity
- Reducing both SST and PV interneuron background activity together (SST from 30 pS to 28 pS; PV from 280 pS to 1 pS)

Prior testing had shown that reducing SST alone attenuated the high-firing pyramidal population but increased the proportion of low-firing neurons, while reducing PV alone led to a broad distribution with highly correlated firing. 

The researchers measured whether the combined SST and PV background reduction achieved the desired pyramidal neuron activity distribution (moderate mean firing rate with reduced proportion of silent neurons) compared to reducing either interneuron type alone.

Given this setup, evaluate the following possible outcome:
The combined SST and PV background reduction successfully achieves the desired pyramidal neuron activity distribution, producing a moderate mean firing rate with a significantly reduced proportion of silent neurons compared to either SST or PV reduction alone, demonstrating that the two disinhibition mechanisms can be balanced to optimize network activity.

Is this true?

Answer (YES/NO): NO